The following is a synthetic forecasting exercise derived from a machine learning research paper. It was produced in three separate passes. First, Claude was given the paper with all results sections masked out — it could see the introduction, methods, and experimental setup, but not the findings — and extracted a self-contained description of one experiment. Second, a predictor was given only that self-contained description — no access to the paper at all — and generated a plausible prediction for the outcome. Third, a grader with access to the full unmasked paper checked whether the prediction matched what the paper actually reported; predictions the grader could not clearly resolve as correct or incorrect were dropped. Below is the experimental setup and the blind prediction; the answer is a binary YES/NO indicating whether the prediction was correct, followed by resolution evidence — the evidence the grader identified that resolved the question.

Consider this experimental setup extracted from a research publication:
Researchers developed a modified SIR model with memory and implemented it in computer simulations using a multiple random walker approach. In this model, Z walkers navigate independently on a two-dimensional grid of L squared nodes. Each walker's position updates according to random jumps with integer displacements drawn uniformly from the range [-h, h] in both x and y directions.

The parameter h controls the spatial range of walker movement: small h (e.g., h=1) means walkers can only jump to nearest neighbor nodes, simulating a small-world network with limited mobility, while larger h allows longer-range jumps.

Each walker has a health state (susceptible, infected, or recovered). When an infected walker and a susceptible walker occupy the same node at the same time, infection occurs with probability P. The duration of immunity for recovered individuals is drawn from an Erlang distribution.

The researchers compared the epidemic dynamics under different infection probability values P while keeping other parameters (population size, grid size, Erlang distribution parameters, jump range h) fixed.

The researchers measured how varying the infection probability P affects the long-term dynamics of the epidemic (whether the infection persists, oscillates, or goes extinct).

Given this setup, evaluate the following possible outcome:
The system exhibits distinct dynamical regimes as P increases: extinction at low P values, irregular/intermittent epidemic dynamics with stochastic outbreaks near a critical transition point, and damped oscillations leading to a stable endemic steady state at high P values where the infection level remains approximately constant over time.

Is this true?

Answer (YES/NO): NO